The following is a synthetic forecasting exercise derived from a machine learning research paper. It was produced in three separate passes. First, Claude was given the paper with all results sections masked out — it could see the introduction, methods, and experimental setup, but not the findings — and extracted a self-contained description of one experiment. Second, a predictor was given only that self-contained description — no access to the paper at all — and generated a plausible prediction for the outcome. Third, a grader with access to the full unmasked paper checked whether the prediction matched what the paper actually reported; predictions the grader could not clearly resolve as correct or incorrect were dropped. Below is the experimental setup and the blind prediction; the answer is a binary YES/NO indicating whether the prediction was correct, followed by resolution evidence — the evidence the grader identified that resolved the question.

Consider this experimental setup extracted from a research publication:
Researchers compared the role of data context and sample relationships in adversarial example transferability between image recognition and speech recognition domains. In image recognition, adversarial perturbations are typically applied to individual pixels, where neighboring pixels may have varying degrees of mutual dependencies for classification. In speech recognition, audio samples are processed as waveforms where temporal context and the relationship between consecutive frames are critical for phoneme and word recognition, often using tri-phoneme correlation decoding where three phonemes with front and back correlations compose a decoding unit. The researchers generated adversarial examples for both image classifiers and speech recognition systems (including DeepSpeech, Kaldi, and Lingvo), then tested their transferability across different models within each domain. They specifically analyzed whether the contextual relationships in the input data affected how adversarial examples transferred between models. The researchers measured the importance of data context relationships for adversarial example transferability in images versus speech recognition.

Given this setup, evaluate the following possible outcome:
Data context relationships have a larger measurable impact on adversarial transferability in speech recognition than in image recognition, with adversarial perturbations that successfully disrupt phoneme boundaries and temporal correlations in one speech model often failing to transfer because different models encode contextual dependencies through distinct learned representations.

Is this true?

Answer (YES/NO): NO